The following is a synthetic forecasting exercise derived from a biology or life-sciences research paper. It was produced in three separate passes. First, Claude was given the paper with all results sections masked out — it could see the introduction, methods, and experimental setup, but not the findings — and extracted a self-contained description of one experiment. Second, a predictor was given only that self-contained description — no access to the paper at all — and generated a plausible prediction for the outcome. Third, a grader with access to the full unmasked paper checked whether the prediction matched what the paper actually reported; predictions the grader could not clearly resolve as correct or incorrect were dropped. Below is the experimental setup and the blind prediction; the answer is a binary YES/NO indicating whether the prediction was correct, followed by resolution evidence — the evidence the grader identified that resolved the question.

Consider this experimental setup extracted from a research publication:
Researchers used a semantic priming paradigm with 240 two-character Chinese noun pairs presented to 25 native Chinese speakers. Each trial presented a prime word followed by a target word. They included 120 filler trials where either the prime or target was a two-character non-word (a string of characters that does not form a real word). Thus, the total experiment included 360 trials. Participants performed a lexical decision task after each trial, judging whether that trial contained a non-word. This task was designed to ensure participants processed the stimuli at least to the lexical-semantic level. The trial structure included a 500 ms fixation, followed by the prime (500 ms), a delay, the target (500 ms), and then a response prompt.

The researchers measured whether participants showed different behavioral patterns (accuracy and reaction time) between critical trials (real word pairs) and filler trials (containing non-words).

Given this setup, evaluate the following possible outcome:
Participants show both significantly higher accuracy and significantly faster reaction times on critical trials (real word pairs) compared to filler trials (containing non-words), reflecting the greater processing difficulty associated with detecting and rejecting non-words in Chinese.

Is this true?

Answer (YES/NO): NO